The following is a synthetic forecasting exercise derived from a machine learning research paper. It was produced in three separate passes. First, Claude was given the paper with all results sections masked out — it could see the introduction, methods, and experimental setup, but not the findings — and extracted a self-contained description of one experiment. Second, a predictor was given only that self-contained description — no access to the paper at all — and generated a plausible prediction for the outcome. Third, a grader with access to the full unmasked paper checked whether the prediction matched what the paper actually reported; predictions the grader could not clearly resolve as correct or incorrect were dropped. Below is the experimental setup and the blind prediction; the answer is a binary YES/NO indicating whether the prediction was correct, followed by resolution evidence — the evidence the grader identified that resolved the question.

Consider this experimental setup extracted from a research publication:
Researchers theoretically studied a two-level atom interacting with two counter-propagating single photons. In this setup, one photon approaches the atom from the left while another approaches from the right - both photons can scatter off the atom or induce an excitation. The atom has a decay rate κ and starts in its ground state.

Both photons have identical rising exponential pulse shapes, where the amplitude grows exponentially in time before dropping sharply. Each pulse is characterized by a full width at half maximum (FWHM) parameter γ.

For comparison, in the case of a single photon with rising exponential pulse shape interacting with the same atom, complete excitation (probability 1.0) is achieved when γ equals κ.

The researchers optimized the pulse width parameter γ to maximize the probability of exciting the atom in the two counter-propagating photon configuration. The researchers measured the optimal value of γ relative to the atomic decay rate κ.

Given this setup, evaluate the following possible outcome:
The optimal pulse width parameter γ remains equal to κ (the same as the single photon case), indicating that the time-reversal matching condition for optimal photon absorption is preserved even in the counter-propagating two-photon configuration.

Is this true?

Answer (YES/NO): NO